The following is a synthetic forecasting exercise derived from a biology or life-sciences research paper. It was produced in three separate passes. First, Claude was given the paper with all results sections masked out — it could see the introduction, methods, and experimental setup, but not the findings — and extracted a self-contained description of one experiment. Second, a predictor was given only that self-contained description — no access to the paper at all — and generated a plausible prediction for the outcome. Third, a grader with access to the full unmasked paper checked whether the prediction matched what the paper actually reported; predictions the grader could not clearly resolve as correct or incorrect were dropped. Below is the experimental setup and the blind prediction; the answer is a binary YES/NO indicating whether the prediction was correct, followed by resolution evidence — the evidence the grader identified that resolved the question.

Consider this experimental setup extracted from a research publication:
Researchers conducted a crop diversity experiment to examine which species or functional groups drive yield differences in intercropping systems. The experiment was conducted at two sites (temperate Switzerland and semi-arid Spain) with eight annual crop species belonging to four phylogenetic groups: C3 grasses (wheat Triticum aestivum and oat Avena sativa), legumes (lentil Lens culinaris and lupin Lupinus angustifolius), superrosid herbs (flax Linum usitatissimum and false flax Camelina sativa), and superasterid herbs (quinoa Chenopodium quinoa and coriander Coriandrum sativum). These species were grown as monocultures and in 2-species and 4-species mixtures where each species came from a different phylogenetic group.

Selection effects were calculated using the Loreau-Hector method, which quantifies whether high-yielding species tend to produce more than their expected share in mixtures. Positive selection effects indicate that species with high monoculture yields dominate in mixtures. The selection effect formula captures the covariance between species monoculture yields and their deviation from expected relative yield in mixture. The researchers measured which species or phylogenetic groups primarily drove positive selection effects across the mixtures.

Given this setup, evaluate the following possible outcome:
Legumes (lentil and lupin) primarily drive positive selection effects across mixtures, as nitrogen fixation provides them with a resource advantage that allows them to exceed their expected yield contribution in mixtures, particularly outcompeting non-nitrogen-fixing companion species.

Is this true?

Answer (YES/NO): NO